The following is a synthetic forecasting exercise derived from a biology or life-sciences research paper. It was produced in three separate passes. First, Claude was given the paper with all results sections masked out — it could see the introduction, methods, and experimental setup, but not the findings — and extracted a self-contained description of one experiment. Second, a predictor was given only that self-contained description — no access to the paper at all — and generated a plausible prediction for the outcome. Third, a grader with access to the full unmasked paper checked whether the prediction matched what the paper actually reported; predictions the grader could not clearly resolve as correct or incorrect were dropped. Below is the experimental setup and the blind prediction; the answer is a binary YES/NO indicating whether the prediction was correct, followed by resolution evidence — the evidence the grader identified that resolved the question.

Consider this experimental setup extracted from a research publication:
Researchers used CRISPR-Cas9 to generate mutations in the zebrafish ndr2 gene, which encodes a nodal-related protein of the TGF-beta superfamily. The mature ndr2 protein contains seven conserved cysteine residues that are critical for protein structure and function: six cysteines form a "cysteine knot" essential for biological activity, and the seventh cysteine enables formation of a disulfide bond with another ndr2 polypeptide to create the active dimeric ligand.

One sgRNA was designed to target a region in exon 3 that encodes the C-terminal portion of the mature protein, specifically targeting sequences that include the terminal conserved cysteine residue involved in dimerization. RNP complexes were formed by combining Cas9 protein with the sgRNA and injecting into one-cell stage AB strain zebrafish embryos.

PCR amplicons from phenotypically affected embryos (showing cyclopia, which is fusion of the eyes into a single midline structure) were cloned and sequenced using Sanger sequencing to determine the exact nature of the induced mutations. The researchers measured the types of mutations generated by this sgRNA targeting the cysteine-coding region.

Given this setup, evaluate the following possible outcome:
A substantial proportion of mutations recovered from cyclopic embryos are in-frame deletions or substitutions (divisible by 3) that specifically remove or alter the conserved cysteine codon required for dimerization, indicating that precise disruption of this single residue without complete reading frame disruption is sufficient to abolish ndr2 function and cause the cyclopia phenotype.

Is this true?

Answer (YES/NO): NO